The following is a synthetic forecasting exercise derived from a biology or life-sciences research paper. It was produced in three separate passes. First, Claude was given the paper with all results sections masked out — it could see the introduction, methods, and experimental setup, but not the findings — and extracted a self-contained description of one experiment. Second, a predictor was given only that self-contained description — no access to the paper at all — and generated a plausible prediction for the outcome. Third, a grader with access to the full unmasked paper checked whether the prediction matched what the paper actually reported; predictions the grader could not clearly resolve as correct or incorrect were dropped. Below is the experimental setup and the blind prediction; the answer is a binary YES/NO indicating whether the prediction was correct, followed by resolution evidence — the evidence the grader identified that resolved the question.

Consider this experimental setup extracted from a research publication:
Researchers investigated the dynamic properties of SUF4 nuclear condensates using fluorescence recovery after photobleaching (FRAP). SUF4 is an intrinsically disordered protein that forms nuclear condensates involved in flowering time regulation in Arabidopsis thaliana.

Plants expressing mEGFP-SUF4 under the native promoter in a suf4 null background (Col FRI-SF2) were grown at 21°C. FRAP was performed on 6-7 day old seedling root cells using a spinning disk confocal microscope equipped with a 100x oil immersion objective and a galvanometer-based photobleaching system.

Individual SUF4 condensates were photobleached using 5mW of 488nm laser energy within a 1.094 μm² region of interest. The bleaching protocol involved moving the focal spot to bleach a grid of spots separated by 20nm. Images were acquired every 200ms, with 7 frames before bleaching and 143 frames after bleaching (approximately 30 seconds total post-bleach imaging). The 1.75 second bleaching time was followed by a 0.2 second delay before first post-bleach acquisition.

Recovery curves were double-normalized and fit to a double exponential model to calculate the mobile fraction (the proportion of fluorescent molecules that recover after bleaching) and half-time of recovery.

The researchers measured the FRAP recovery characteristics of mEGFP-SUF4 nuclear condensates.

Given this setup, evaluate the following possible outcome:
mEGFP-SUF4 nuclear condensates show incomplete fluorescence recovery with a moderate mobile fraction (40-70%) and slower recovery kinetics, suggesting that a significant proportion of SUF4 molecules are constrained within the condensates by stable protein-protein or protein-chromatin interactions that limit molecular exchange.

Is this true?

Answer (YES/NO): NO